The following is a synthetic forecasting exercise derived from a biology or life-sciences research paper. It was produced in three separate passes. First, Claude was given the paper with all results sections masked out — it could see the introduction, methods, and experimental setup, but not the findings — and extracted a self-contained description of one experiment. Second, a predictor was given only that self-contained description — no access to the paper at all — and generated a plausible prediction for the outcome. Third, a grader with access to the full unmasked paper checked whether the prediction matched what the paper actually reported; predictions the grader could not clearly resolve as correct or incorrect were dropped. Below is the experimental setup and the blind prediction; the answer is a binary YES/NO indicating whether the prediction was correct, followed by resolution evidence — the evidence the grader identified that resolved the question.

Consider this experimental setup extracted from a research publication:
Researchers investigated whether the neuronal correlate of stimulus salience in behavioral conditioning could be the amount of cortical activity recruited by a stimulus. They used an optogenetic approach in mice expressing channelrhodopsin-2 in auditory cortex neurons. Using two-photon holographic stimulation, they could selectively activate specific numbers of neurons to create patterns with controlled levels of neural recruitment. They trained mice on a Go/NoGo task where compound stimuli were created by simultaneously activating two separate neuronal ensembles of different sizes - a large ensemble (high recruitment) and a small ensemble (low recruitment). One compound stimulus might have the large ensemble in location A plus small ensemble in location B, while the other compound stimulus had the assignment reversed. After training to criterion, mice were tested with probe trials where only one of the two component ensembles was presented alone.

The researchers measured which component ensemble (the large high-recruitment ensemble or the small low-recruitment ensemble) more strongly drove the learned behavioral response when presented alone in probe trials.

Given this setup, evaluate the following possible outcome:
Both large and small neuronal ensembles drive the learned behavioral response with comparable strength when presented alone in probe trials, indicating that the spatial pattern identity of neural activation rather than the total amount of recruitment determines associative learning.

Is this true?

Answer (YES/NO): NO